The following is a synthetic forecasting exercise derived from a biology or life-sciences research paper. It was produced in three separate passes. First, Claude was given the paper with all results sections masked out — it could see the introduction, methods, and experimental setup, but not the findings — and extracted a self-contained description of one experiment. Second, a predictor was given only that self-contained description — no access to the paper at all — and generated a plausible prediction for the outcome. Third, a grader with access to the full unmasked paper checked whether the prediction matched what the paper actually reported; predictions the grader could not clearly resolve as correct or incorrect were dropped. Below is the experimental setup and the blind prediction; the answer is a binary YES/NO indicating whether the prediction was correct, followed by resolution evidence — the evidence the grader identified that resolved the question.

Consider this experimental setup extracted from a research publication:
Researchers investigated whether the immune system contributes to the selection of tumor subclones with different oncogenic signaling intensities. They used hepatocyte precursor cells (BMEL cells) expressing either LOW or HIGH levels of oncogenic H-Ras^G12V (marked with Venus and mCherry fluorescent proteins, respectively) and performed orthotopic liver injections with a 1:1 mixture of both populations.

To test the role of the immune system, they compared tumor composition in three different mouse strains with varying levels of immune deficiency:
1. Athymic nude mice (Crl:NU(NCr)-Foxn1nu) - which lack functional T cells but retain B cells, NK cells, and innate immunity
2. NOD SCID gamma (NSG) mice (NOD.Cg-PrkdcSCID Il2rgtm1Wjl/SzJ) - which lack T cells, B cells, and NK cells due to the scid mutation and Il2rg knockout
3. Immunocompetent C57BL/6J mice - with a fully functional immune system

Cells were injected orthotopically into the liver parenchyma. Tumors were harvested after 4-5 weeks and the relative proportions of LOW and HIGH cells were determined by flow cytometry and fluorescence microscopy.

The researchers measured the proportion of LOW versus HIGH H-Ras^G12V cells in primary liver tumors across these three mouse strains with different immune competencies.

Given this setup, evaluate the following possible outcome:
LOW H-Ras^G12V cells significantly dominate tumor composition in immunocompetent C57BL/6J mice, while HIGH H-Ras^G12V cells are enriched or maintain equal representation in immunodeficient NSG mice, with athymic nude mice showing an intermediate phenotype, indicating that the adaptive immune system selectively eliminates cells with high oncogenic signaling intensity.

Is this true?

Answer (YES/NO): NO